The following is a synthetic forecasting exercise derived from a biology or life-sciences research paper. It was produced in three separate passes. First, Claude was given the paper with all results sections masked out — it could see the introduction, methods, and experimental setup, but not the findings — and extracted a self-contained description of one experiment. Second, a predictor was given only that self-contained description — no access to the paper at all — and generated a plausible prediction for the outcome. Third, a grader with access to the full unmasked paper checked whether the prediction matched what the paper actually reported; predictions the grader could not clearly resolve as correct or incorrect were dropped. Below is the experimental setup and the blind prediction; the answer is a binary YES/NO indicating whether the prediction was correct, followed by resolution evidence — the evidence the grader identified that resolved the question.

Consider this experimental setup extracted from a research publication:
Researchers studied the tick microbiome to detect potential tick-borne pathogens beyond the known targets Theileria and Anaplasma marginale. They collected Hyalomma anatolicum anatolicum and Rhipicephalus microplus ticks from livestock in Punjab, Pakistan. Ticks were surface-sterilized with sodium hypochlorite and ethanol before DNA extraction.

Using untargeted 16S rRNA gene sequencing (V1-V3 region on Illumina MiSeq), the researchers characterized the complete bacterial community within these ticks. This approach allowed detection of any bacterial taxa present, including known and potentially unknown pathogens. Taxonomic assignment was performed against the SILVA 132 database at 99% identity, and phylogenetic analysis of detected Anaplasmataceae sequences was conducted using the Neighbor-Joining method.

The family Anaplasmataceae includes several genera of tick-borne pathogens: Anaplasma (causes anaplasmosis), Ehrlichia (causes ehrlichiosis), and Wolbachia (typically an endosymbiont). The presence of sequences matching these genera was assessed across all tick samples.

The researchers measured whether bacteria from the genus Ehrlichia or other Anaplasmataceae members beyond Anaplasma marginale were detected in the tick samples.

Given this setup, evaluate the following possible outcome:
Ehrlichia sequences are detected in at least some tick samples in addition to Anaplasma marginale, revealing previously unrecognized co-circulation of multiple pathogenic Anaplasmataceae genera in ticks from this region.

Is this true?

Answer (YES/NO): YES